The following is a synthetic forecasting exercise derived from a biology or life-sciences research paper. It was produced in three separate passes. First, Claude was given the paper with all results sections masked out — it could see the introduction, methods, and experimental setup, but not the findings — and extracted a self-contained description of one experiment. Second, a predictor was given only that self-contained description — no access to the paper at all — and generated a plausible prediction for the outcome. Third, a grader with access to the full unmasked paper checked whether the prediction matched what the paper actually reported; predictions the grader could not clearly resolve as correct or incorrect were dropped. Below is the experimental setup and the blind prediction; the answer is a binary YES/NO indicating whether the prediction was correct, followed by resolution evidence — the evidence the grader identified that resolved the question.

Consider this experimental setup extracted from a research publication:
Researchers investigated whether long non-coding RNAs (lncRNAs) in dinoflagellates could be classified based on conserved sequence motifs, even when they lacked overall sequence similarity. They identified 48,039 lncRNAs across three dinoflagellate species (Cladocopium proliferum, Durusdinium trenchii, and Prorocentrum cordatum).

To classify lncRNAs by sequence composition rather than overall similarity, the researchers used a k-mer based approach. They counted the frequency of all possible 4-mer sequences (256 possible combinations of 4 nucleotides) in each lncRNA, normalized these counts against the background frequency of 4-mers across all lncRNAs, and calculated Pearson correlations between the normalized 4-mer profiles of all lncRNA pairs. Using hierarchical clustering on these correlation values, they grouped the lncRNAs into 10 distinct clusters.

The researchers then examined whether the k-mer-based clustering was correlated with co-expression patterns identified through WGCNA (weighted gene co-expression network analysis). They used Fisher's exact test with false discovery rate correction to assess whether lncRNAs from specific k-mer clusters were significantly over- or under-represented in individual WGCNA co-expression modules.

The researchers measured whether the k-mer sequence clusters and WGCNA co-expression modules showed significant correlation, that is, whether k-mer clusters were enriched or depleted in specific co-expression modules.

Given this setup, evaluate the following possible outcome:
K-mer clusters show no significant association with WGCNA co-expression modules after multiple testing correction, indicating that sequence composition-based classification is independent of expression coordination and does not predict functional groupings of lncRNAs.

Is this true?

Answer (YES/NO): NO